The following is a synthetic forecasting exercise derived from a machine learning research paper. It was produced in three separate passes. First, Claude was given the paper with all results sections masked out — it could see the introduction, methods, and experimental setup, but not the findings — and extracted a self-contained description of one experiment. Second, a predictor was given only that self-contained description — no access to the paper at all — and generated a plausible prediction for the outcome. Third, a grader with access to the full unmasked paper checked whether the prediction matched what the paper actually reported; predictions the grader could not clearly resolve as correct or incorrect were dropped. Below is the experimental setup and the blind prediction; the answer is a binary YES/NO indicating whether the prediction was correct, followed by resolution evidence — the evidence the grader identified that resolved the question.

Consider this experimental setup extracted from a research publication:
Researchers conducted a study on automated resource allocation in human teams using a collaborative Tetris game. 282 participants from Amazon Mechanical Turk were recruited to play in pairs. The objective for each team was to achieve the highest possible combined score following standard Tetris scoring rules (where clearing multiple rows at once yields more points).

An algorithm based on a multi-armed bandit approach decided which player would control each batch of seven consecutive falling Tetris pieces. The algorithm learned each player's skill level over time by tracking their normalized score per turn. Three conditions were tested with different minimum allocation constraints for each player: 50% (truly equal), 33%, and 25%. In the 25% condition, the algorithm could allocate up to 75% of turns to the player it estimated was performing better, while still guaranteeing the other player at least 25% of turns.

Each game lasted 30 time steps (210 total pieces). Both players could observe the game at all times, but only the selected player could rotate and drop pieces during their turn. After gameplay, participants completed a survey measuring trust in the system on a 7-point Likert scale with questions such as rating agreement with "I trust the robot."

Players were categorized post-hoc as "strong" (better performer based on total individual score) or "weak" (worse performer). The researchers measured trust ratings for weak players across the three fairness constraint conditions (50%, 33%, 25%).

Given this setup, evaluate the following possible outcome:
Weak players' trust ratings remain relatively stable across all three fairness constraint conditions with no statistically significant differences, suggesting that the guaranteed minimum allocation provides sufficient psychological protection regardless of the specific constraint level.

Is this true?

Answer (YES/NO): NO